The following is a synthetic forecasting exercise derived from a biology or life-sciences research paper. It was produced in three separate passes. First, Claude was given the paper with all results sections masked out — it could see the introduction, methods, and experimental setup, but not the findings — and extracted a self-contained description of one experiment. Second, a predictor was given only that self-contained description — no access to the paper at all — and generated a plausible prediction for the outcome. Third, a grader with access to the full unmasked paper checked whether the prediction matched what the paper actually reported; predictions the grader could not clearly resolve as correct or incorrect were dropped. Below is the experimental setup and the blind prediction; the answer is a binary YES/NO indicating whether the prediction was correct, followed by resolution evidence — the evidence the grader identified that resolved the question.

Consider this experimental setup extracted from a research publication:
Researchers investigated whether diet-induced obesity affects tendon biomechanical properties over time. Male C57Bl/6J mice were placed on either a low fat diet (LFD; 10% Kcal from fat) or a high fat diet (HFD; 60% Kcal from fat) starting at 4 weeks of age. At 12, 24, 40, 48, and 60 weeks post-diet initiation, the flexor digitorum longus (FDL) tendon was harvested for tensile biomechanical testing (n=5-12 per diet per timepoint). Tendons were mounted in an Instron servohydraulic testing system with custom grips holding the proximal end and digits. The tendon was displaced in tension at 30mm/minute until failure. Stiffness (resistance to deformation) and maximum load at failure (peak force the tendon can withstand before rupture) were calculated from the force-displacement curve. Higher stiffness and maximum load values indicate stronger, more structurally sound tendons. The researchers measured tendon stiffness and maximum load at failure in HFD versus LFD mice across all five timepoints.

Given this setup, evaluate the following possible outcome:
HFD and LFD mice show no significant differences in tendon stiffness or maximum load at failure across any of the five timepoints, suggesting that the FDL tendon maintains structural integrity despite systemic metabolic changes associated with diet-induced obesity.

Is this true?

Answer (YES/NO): NO